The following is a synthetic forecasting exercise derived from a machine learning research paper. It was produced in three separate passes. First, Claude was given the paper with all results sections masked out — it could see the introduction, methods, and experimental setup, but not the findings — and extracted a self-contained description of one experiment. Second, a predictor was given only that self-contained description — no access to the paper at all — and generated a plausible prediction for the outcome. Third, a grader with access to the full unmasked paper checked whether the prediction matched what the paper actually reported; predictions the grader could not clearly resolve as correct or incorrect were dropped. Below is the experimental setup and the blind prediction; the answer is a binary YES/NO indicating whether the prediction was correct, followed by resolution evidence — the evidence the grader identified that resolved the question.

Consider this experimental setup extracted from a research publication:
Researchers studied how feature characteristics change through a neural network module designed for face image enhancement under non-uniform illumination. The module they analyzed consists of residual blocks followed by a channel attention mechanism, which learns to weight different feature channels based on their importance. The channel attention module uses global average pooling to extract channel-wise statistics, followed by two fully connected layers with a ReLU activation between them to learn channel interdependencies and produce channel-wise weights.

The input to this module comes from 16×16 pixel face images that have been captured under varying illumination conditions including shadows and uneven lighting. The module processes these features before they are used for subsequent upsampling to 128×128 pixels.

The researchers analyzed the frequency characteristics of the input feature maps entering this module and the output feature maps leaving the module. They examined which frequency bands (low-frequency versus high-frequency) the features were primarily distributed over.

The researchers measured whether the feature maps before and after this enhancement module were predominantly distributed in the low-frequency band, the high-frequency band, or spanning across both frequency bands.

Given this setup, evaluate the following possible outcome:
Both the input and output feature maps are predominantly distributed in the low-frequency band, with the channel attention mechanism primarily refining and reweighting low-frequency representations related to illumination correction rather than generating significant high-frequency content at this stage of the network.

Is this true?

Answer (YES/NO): NO